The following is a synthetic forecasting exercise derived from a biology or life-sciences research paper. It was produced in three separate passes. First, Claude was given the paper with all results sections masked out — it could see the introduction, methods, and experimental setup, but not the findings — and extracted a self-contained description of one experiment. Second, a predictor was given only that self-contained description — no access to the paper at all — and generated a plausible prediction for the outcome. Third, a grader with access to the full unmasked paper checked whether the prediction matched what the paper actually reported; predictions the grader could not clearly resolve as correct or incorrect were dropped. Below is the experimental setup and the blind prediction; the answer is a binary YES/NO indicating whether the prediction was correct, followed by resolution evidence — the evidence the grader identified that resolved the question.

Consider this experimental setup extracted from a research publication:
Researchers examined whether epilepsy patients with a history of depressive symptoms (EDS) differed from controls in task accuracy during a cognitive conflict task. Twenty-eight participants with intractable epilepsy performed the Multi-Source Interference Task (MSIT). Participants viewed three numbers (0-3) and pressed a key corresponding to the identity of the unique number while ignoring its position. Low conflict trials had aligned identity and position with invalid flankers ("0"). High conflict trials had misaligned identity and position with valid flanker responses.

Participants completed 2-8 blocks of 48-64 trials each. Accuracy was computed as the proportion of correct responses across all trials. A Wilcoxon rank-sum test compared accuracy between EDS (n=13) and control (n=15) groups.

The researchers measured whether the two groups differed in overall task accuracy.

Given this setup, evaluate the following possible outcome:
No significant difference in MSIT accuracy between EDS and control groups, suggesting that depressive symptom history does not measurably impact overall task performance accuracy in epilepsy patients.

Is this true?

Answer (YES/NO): YES